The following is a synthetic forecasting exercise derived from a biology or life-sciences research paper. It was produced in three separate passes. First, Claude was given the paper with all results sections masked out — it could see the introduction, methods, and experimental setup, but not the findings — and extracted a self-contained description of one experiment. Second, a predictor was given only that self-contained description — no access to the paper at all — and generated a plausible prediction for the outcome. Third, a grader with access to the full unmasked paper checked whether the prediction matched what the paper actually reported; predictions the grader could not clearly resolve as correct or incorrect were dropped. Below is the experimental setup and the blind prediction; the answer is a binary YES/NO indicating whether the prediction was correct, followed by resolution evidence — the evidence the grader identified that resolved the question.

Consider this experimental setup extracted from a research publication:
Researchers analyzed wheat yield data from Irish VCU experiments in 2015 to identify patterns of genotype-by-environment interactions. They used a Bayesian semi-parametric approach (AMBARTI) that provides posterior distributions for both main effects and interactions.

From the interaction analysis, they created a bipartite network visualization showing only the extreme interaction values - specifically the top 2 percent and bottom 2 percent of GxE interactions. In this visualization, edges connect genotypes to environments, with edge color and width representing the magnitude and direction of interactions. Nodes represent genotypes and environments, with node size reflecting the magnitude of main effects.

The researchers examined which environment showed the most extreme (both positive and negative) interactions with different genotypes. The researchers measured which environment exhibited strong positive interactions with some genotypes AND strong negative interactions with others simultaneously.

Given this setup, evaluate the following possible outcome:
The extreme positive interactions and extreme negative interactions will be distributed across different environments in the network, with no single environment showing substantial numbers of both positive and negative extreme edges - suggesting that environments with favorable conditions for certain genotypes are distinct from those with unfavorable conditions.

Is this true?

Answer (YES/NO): NO